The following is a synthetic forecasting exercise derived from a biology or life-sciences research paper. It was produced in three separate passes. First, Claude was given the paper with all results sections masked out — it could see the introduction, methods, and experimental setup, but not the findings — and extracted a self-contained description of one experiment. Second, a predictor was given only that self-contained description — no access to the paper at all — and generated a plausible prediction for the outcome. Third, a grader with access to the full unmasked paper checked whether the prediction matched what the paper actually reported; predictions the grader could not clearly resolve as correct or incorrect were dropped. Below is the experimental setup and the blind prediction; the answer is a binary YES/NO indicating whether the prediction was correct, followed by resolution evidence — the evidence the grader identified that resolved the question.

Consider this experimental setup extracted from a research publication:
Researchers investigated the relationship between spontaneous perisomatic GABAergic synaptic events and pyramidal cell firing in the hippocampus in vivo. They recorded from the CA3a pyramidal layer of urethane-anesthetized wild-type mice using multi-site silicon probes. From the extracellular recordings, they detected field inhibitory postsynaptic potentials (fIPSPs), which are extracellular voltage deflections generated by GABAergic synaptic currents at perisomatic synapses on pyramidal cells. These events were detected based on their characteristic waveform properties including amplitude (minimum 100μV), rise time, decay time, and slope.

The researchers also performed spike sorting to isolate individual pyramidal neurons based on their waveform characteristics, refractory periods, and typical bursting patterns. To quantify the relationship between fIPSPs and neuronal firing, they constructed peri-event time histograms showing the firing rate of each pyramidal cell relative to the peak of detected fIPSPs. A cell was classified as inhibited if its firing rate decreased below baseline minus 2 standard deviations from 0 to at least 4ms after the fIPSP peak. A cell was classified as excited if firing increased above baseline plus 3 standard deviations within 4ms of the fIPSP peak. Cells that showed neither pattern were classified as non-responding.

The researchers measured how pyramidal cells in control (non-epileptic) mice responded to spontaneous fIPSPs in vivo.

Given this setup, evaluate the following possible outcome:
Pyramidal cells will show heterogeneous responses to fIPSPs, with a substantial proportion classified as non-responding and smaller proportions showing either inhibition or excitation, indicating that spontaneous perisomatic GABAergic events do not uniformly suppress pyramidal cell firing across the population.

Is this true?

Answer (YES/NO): NO